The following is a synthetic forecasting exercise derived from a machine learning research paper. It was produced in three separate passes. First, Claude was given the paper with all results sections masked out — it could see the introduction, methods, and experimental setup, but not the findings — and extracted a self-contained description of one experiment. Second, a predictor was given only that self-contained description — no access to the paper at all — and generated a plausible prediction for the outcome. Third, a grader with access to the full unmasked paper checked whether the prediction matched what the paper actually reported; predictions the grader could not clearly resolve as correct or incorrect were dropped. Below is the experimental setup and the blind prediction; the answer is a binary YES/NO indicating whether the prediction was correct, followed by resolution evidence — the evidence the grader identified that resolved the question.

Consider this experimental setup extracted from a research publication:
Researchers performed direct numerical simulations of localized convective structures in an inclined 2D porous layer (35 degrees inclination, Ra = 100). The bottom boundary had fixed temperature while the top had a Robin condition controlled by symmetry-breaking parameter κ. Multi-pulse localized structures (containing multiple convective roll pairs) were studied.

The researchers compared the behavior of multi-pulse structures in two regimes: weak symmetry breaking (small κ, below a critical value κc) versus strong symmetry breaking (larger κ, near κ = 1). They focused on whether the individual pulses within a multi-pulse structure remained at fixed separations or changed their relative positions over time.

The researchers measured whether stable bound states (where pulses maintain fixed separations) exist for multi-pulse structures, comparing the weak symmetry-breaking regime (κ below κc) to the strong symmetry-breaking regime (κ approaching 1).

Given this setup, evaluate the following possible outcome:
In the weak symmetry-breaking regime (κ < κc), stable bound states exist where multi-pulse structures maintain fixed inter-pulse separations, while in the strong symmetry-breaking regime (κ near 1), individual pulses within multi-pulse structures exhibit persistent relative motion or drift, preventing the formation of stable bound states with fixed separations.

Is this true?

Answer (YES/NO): NO